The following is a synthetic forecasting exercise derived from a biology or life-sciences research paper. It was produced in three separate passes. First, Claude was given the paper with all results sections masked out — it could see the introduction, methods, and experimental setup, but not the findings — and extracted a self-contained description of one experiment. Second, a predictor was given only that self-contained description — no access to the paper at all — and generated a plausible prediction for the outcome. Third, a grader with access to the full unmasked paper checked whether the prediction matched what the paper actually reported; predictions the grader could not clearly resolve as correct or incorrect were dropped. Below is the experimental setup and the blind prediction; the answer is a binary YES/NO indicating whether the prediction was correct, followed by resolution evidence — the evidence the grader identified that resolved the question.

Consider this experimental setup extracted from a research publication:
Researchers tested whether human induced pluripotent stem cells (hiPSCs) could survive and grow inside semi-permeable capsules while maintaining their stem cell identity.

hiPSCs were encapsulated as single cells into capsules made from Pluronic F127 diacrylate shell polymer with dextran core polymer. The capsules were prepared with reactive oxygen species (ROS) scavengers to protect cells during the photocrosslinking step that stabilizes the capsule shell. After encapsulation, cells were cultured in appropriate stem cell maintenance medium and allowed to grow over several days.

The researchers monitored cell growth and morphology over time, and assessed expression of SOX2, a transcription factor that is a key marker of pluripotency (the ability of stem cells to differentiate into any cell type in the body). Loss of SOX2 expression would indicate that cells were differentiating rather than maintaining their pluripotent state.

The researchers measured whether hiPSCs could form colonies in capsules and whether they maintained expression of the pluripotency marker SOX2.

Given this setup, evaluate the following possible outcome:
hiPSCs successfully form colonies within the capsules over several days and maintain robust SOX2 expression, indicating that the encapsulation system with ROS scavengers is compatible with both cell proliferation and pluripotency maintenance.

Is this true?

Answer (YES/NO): YES